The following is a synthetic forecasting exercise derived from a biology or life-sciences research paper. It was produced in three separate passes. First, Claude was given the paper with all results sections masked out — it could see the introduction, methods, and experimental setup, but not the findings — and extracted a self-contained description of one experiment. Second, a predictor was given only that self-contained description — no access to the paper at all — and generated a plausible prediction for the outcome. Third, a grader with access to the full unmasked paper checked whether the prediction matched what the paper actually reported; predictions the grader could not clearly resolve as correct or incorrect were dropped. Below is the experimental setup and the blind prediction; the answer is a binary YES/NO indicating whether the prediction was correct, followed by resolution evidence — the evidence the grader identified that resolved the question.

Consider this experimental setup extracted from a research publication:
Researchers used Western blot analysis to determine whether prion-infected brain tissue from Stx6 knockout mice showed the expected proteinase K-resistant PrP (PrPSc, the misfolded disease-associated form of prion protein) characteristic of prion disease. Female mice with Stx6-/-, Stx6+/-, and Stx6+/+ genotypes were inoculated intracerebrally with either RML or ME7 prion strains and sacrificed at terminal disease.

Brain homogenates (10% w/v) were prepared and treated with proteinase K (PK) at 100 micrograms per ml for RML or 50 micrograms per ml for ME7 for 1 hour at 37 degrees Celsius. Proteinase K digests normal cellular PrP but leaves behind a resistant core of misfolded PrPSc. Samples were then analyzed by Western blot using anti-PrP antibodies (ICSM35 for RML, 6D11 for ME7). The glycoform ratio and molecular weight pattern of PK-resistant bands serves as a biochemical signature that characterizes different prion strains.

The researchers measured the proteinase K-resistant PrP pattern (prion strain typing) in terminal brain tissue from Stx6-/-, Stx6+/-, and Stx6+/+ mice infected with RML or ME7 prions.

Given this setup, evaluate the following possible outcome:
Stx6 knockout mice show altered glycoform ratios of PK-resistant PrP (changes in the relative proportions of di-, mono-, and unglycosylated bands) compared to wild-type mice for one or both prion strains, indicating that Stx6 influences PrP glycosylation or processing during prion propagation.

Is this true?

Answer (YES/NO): NO